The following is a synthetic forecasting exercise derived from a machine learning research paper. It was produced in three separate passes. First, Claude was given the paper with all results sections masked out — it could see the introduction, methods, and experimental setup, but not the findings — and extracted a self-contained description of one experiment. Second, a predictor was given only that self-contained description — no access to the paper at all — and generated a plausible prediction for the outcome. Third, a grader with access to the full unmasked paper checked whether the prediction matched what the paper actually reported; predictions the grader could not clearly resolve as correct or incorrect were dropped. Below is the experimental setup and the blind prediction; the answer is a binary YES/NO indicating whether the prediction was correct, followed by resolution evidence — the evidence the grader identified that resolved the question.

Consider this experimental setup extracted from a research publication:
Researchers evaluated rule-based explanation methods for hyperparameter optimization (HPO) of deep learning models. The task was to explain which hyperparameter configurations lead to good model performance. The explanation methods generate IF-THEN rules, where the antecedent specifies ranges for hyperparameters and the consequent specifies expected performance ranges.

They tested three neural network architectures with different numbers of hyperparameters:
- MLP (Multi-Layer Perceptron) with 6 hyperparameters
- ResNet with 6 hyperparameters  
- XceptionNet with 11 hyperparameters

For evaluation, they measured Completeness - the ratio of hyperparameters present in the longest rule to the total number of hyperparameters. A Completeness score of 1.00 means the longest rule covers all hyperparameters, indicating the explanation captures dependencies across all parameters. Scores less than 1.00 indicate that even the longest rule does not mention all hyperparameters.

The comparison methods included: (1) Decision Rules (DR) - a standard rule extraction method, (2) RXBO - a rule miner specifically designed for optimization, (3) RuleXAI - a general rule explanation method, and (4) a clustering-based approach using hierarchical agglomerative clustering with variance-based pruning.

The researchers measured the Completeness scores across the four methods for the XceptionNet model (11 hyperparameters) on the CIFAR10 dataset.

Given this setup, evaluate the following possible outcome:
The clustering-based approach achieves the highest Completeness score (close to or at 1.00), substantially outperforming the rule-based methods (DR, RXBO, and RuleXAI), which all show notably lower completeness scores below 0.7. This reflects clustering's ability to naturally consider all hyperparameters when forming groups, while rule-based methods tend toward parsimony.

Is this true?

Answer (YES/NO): NO